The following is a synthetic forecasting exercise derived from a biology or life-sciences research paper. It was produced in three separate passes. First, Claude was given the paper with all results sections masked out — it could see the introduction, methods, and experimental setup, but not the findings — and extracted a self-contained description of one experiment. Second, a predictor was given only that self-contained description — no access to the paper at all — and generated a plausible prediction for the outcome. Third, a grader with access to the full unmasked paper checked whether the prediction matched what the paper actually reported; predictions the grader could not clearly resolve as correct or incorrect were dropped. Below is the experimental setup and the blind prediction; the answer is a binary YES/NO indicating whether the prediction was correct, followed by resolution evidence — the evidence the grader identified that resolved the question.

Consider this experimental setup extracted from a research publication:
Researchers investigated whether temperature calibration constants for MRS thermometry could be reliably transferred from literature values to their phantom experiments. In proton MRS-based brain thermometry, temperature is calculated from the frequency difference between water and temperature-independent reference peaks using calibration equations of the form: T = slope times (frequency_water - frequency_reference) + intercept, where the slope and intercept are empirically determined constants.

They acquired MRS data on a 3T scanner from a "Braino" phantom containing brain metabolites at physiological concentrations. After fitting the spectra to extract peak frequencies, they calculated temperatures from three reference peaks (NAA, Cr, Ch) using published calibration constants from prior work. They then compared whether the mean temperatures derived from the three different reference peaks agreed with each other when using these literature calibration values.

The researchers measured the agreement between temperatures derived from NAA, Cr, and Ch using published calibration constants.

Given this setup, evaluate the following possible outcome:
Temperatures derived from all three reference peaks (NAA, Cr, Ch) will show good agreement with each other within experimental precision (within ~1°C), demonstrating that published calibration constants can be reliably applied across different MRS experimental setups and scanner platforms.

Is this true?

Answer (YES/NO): NO